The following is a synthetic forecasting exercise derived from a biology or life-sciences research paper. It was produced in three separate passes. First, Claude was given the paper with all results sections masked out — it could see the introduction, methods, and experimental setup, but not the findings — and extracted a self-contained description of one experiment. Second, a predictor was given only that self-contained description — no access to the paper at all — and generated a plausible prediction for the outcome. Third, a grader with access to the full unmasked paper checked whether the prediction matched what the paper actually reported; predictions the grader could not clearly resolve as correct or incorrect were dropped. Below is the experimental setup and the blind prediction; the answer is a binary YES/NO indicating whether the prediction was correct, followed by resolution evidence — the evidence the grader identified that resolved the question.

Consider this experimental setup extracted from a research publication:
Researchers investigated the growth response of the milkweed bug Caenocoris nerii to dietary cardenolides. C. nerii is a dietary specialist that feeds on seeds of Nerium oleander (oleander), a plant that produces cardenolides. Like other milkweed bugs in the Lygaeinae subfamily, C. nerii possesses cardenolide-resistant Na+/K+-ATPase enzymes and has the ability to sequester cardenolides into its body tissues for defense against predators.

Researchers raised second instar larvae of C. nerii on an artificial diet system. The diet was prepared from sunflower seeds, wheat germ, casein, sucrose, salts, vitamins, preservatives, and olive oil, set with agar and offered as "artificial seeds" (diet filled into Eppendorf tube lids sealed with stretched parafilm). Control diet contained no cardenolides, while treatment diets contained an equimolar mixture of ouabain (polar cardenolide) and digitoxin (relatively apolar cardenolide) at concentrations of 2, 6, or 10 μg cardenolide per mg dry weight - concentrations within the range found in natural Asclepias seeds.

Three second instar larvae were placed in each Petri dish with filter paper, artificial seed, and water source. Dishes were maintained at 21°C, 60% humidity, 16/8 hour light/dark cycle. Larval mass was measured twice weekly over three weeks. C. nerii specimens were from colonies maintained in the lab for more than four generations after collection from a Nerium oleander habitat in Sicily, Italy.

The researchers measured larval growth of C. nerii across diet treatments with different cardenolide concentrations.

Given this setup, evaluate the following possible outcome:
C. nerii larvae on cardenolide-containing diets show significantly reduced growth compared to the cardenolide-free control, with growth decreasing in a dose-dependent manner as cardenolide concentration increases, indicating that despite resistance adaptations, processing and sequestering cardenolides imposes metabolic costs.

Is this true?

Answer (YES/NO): NO